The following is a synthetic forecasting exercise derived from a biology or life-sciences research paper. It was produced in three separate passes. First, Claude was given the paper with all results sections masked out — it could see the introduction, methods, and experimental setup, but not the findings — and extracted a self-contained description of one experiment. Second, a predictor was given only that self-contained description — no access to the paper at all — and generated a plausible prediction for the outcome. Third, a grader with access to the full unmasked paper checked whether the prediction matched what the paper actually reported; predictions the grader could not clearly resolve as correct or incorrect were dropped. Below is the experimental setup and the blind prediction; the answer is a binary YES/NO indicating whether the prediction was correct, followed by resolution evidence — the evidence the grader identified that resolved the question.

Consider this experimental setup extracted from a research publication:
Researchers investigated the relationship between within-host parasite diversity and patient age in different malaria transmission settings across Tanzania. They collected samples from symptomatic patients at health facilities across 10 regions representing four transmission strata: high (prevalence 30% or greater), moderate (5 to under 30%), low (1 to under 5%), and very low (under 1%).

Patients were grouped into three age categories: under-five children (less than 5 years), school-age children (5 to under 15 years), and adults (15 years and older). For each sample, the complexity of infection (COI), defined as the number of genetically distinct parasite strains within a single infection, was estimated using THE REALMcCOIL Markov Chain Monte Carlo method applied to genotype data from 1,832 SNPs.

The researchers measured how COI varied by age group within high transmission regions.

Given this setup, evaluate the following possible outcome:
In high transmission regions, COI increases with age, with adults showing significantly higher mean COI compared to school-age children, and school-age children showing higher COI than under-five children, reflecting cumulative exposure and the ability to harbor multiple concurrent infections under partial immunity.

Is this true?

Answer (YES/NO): NO